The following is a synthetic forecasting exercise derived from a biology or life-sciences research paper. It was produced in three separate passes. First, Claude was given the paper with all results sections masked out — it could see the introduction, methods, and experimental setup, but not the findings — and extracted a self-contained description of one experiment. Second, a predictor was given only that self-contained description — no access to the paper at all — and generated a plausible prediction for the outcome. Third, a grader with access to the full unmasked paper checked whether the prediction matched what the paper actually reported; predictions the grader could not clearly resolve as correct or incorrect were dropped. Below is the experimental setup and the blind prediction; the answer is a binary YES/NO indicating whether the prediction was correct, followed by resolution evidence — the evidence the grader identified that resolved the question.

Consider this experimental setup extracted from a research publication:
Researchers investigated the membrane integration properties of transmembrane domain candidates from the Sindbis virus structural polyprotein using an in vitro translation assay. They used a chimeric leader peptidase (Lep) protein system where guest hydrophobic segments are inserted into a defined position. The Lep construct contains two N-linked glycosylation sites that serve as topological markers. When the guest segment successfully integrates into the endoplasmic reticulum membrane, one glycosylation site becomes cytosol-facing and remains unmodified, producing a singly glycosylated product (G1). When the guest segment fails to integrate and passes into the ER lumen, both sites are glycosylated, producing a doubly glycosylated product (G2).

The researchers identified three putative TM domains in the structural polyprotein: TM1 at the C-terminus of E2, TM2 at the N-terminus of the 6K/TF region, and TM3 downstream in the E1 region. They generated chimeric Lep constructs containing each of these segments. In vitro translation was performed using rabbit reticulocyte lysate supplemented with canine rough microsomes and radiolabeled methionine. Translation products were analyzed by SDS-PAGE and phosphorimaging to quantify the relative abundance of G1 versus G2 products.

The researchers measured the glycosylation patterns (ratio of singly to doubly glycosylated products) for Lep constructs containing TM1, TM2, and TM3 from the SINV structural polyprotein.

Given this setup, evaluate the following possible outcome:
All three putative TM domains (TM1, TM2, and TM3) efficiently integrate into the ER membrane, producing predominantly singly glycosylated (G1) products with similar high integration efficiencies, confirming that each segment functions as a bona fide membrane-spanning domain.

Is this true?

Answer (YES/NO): NO